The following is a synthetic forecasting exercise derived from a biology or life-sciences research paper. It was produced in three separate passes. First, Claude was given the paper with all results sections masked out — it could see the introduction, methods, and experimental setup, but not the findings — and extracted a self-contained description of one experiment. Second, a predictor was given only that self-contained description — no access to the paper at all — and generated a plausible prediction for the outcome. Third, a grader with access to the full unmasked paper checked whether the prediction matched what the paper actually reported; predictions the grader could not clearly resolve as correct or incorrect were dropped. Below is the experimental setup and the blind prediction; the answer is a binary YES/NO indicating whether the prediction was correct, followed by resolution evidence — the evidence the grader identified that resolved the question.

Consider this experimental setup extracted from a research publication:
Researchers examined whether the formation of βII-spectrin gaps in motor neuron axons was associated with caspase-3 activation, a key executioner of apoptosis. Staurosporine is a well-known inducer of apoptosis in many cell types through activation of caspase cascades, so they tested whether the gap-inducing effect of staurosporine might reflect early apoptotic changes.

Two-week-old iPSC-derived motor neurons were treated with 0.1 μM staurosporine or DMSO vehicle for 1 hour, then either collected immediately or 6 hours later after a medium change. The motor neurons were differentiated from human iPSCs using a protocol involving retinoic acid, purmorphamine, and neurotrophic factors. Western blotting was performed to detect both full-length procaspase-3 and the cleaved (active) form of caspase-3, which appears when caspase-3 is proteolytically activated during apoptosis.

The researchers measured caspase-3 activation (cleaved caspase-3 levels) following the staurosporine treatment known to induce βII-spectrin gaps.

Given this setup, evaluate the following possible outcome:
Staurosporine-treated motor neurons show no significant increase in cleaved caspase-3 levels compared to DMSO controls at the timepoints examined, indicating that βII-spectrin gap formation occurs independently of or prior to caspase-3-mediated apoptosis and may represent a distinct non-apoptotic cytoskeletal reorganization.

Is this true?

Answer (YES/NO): YES